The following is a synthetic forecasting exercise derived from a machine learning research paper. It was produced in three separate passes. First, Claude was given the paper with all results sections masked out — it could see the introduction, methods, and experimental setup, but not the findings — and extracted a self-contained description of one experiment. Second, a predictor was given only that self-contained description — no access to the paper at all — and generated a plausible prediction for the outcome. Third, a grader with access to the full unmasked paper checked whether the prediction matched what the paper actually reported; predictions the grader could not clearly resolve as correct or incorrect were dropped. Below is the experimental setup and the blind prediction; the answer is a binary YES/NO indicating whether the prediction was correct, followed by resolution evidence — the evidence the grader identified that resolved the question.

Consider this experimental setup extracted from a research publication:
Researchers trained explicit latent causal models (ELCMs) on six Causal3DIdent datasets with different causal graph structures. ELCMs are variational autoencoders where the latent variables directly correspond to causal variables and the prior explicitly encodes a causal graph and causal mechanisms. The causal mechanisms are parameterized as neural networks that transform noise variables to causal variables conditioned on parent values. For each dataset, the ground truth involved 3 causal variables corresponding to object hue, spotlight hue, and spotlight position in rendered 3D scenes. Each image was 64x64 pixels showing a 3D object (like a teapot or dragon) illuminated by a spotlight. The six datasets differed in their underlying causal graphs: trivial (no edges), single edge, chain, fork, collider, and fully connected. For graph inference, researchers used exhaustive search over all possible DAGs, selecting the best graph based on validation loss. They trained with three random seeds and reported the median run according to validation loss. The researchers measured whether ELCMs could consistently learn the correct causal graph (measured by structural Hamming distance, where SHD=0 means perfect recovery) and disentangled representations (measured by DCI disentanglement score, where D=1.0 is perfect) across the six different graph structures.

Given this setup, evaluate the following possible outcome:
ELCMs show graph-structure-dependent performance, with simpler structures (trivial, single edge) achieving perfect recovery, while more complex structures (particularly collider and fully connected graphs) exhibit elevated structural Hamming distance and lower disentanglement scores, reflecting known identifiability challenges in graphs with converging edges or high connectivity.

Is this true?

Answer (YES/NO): NO